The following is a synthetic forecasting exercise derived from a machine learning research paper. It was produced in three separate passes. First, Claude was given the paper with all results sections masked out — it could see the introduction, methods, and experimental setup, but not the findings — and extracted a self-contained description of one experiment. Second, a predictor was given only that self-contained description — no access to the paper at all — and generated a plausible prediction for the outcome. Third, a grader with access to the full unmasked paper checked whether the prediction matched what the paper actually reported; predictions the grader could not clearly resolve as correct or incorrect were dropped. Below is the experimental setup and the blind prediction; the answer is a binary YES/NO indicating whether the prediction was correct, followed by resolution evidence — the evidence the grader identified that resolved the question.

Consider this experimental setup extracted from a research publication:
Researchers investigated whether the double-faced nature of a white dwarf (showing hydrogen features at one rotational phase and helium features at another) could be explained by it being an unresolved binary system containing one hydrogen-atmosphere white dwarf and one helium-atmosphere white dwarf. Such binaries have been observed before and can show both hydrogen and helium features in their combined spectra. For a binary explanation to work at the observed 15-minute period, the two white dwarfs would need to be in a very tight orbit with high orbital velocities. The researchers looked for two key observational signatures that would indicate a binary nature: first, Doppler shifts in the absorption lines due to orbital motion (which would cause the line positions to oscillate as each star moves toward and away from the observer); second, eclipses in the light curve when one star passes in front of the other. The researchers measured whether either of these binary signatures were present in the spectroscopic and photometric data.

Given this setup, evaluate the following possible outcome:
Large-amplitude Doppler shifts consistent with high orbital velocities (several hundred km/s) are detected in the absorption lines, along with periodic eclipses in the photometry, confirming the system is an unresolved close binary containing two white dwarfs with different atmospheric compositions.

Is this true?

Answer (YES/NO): NO